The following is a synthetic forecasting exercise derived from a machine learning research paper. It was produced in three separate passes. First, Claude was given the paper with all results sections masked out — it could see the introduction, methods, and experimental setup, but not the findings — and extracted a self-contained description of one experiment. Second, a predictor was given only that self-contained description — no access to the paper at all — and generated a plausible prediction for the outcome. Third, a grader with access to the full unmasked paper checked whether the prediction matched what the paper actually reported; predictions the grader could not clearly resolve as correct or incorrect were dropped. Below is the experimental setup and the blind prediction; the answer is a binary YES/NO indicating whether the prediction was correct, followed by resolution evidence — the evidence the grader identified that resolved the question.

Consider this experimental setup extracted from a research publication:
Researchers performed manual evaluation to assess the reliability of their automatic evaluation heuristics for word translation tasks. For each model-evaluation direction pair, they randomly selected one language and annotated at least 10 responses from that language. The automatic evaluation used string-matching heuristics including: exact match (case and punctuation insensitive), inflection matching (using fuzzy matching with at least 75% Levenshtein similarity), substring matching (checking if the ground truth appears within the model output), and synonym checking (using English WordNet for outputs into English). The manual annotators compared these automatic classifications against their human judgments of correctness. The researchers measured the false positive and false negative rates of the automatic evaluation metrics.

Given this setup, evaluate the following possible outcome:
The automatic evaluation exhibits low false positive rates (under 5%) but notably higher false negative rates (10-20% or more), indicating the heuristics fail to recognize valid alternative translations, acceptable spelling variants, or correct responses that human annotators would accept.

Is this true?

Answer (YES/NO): NO